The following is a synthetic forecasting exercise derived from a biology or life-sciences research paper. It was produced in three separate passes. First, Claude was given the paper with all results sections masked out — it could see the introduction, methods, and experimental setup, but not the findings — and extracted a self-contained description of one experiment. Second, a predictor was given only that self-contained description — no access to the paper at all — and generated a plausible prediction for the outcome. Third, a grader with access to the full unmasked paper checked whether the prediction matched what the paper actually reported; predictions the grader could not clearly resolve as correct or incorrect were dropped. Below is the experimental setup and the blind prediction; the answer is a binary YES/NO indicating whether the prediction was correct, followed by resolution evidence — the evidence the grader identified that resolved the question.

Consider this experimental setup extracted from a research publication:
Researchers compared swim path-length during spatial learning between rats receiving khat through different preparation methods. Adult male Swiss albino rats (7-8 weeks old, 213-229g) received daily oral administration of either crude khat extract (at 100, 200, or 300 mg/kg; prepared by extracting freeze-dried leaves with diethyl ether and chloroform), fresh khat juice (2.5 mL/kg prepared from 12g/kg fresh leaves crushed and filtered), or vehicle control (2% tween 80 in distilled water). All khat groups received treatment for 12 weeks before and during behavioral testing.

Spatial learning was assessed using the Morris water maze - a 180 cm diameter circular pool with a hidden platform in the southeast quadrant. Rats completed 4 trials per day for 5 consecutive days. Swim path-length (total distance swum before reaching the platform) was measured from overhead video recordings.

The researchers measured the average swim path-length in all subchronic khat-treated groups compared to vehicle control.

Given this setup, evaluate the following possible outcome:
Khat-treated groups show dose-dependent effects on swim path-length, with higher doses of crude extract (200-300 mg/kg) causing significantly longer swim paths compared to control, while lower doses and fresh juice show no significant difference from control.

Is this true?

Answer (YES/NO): NO